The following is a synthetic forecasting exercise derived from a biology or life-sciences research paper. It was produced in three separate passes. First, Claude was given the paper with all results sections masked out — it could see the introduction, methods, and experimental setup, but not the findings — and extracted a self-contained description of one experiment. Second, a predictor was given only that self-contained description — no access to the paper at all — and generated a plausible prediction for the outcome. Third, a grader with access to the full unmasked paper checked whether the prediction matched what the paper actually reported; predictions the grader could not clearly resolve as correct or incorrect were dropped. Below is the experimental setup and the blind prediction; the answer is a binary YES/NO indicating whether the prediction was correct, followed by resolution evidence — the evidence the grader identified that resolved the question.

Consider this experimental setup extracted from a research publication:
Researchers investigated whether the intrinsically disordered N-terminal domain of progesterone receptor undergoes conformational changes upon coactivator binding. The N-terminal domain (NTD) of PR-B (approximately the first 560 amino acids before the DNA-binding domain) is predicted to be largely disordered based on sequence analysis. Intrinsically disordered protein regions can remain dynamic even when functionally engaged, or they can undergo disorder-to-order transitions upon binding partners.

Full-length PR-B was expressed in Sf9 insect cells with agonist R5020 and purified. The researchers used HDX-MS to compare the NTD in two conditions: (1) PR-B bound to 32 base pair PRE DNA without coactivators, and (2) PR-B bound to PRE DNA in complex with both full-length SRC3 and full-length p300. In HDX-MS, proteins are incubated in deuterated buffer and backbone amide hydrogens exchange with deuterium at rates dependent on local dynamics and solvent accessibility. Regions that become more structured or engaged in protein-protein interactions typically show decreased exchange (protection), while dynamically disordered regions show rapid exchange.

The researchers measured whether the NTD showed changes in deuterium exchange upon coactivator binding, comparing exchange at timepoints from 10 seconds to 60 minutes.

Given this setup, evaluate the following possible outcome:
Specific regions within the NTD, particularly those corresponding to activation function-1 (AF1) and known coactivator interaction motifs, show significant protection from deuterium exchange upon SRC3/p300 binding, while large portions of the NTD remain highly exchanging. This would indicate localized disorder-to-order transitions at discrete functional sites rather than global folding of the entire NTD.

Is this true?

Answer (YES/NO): NO